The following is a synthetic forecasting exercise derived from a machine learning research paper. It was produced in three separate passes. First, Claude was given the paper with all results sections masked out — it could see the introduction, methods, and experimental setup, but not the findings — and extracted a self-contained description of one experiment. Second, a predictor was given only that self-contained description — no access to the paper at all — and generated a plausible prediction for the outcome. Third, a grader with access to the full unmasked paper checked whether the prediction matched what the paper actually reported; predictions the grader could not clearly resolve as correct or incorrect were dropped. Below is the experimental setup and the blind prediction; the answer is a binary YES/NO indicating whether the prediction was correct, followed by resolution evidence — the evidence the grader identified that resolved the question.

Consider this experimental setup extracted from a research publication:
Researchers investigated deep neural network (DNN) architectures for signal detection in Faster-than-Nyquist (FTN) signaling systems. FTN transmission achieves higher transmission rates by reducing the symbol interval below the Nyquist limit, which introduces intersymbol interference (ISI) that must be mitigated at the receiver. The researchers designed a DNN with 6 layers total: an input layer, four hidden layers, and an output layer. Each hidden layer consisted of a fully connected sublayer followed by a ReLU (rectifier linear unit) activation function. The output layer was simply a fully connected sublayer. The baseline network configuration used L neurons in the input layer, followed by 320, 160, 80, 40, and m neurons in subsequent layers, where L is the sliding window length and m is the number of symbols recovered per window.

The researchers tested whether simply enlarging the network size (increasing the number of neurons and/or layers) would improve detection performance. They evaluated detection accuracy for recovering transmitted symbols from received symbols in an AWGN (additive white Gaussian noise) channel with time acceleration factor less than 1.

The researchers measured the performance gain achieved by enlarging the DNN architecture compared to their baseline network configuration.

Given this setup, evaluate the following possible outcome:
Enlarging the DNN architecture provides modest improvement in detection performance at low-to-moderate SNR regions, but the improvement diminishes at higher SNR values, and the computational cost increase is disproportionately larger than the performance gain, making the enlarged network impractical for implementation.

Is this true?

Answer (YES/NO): NO